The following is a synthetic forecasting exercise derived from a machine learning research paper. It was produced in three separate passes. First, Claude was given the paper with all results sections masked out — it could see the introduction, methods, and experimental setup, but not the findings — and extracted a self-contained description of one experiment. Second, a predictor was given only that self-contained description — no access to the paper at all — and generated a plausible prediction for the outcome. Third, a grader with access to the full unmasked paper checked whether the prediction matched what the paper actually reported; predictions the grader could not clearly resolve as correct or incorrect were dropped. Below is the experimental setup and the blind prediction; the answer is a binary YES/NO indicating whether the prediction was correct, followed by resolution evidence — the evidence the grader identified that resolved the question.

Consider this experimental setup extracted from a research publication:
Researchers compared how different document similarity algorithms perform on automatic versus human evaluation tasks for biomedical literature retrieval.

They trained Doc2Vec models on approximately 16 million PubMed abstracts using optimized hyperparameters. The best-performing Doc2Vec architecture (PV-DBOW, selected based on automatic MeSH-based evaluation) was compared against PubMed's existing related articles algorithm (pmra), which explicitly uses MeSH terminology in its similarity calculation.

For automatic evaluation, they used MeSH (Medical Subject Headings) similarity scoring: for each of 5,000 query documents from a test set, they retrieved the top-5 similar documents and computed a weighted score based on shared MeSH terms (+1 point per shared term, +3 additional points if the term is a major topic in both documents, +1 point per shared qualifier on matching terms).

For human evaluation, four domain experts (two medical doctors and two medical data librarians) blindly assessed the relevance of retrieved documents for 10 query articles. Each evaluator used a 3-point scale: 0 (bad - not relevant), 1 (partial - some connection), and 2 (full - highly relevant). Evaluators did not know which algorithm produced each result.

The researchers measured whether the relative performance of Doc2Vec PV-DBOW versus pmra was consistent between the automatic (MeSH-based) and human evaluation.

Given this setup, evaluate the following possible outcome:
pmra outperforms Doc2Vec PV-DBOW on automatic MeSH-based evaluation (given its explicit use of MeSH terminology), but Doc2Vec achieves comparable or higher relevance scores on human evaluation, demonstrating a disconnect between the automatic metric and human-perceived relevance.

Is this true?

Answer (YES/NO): NO